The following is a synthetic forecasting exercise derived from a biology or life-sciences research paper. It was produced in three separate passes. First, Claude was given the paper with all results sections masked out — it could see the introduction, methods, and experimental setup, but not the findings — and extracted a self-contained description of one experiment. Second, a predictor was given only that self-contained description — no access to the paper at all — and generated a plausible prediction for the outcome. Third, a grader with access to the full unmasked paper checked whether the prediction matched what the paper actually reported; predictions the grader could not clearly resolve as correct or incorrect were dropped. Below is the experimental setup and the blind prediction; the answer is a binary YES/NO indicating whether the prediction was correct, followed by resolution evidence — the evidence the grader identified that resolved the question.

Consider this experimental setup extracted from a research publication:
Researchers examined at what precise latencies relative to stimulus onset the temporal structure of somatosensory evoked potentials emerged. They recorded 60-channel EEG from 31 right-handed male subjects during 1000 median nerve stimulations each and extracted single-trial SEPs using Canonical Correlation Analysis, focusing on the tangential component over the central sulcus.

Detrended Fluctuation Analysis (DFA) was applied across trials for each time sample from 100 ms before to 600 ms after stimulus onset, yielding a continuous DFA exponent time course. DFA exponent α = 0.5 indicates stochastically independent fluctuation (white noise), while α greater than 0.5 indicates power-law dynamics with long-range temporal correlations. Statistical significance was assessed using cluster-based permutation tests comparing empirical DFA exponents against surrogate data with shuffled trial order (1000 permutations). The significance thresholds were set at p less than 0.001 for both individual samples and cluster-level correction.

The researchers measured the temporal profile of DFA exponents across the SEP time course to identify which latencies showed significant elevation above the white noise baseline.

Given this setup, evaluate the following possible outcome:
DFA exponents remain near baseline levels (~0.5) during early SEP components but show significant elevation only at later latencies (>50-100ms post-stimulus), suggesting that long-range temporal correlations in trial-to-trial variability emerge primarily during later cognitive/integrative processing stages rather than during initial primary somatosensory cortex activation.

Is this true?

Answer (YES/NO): NO